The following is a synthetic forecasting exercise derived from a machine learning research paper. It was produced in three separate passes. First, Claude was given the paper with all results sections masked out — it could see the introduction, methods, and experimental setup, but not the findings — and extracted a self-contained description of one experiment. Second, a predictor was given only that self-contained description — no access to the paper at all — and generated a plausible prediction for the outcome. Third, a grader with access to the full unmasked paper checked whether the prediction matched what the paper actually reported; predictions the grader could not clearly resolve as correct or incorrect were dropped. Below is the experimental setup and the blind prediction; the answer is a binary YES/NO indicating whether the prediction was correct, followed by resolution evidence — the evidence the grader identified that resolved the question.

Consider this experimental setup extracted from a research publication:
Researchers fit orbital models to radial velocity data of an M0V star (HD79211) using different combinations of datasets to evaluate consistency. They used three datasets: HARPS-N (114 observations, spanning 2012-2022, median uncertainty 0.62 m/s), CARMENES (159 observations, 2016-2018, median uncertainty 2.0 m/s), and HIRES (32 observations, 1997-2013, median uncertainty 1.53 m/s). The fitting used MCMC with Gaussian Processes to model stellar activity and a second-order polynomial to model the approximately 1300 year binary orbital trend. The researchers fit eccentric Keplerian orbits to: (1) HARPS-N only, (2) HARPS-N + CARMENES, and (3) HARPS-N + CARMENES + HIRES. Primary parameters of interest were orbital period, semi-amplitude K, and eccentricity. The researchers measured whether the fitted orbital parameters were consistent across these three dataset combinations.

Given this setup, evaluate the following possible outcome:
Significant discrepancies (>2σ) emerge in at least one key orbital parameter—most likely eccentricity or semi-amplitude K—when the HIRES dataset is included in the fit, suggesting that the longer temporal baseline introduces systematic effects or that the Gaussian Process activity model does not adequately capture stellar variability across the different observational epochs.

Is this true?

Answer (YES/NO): NO